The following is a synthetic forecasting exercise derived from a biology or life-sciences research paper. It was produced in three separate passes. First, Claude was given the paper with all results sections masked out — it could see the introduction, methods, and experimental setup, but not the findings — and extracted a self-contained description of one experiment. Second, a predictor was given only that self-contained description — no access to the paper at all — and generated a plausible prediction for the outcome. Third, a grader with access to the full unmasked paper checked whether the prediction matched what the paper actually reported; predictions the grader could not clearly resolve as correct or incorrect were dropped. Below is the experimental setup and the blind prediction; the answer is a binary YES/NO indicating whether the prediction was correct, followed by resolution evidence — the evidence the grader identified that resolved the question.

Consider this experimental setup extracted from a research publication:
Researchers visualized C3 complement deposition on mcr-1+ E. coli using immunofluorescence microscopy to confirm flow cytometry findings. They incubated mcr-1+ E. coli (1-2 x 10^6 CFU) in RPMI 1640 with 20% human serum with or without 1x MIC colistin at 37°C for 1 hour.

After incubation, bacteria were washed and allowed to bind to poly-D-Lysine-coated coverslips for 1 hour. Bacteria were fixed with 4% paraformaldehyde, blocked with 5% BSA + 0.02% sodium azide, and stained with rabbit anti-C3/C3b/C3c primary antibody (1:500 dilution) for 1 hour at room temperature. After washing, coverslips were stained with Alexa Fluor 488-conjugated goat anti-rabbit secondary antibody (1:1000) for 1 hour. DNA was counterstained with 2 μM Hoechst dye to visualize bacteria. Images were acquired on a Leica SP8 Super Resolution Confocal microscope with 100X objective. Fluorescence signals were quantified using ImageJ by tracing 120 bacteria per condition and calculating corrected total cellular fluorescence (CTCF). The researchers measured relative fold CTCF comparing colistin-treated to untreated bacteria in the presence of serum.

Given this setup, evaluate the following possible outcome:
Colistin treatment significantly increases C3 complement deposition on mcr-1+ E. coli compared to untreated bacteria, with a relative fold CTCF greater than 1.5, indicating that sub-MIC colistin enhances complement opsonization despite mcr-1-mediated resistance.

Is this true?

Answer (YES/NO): YES